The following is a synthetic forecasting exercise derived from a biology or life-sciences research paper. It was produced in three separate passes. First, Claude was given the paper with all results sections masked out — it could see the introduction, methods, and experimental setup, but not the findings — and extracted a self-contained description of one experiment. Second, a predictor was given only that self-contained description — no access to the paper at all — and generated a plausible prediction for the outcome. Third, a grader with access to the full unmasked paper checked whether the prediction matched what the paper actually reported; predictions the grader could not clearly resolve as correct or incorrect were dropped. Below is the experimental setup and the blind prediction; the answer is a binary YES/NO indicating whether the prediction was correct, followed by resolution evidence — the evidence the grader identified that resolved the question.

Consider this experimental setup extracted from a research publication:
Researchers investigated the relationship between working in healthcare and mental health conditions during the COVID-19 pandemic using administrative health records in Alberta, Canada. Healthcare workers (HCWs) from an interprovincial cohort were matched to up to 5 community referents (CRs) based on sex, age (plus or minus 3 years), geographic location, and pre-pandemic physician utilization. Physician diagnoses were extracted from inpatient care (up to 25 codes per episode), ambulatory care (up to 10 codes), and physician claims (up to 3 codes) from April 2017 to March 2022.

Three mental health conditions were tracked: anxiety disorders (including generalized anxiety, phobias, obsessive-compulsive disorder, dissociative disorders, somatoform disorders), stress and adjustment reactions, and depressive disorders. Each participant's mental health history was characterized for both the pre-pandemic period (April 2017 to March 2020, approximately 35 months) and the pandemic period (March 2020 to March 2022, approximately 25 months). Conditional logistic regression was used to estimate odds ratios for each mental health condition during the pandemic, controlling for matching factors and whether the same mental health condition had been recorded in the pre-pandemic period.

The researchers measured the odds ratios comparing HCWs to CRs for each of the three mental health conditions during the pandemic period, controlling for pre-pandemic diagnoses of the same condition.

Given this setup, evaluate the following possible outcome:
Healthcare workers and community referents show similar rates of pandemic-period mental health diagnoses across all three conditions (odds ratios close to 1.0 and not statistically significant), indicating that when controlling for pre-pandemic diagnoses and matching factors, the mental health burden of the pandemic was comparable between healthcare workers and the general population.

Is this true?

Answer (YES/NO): NO